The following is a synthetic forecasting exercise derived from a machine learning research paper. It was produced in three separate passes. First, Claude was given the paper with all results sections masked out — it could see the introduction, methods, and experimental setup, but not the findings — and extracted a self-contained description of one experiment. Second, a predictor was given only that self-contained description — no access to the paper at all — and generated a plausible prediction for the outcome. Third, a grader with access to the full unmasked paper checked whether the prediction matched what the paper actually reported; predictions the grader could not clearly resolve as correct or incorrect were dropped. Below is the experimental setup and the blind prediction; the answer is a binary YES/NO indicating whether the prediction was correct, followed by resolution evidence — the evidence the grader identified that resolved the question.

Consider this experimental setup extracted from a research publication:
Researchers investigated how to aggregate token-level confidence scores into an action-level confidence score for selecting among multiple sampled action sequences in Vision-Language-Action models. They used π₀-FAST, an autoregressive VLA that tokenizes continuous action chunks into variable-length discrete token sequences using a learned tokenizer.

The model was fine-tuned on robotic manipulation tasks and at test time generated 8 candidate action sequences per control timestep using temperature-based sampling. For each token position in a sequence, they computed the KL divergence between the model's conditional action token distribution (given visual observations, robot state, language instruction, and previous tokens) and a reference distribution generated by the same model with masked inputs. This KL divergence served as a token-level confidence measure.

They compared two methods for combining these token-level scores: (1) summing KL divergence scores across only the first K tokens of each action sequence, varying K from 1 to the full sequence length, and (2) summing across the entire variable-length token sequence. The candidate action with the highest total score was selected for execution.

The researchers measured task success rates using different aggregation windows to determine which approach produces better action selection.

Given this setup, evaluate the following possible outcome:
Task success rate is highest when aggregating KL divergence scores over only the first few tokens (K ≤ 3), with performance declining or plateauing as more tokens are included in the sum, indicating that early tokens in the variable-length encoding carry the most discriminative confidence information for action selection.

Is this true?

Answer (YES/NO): NO